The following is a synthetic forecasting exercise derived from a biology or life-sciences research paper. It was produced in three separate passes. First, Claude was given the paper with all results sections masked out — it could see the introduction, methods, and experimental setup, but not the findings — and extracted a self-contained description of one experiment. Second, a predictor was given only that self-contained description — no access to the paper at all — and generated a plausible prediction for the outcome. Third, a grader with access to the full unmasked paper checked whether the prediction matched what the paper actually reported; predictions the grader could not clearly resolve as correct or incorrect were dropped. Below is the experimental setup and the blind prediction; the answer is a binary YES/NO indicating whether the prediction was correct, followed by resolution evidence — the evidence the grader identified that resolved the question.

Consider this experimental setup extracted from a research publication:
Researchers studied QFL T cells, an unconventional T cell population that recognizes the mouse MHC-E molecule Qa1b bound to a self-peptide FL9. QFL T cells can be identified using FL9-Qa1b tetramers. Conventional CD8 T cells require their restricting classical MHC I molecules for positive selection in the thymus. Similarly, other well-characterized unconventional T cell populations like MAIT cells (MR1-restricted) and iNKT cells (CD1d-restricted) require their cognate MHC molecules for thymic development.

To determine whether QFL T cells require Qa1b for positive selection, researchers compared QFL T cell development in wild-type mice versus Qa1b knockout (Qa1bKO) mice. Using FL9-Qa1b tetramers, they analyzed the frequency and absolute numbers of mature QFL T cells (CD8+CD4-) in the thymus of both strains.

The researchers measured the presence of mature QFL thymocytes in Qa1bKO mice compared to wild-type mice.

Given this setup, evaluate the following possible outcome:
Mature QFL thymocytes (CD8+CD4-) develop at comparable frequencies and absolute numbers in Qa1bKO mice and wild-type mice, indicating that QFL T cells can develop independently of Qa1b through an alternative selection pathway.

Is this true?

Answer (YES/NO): NO